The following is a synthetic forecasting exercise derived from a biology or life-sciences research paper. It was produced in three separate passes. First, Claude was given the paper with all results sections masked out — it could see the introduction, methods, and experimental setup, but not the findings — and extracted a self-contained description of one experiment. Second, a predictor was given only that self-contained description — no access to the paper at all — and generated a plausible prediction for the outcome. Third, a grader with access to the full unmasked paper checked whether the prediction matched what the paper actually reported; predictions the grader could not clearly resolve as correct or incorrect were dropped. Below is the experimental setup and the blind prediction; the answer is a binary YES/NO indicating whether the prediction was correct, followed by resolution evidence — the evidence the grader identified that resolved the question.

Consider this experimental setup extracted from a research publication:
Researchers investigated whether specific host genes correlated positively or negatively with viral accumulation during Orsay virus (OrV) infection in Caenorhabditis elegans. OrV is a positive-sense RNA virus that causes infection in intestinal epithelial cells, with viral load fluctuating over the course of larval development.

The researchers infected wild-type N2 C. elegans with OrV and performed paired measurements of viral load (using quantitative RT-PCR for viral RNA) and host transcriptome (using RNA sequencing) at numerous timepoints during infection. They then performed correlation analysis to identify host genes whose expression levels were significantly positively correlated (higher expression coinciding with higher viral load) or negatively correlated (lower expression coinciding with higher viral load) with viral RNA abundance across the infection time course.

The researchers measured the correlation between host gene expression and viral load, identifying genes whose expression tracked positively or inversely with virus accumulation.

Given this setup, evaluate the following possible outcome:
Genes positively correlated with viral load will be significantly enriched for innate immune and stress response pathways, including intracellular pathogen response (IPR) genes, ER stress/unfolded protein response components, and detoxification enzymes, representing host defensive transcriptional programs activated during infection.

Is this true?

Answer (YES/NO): NO